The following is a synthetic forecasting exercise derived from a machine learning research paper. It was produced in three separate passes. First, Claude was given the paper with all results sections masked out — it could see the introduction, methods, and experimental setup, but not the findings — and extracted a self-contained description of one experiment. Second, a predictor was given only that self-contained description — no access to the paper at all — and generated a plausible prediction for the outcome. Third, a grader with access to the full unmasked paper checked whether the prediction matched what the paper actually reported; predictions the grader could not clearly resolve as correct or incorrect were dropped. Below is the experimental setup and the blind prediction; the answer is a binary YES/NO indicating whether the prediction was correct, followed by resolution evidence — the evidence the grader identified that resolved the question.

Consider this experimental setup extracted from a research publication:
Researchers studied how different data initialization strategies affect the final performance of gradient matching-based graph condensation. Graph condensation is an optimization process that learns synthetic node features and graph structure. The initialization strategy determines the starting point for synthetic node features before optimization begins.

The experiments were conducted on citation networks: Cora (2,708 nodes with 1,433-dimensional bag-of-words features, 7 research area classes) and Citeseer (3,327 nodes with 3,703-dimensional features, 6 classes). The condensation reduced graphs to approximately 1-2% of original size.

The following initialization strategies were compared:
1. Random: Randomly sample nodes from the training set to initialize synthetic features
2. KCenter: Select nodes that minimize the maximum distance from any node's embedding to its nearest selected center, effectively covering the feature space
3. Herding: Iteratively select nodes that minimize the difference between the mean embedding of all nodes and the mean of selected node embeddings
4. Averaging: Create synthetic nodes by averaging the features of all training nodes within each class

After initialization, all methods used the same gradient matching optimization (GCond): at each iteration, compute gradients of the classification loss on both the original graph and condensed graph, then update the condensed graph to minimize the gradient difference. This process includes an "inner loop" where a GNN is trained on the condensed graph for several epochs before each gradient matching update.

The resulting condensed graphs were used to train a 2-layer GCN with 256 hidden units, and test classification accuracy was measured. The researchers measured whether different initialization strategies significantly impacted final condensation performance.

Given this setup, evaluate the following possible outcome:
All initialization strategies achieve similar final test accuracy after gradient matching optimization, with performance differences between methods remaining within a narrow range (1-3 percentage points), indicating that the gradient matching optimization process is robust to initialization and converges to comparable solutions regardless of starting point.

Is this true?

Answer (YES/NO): NO